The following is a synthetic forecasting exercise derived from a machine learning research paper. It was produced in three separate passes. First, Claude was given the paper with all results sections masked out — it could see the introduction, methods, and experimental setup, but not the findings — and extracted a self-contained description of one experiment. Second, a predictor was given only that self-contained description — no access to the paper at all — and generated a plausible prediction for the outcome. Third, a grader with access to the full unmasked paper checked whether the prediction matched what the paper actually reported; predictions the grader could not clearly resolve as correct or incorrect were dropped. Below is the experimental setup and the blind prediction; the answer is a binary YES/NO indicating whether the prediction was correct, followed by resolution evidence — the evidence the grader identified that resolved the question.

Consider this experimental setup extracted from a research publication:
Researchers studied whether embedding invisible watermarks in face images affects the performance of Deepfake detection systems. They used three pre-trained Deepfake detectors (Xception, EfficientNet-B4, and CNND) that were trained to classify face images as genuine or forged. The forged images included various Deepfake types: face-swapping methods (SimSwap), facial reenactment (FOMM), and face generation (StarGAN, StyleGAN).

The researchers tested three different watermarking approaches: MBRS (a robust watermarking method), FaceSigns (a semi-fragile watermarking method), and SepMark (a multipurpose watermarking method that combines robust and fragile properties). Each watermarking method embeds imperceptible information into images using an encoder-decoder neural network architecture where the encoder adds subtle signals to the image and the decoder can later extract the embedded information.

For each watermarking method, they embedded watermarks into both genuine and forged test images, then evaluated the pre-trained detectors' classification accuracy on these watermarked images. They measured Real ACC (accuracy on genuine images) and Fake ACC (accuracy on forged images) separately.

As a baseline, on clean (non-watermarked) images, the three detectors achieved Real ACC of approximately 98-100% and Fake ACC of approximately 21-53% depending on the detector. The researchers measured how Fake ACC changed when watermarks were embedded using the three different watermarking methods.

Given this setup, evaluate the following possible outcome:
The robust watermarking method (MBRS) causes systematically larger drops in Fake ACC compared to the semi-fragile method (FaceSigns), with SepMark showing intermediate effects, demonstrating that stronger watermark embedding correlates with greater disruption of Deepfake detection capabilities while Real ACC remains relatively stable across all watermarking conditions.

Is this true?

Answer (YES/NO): NO